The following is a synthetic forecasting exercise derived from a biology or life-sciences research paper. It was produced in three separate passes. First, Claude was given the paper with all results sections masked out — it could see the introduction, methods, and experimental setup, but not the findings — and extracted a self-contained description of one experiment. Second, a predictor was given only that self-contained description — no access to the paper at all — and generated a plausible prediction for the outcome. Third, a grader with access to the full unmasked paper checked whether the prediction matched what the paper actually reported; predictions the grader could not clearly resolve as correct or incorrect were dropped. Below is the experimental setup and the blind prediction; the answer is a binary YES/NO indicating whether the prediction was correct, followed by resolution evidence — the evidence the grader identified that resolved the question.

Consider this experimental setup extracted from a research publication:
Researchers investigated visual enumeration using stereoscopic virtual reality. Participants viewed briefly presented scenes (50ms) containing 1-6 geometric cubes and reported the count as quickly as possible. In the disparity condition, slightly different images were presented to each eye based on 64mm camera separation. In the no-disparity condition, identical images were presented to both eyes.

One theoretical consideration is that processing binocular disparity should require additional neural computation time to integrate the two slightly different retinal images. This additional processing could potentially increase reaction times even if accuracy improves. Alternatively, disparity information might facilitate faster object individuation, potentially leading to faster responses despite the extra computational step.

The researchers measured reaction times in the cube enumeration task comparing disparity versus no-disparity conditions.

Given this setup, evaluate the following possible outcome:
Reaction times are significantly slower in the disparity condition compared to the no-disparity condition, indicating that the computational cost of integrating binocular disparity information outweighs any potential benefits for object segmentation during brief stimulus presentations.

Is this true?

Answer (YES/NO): NO